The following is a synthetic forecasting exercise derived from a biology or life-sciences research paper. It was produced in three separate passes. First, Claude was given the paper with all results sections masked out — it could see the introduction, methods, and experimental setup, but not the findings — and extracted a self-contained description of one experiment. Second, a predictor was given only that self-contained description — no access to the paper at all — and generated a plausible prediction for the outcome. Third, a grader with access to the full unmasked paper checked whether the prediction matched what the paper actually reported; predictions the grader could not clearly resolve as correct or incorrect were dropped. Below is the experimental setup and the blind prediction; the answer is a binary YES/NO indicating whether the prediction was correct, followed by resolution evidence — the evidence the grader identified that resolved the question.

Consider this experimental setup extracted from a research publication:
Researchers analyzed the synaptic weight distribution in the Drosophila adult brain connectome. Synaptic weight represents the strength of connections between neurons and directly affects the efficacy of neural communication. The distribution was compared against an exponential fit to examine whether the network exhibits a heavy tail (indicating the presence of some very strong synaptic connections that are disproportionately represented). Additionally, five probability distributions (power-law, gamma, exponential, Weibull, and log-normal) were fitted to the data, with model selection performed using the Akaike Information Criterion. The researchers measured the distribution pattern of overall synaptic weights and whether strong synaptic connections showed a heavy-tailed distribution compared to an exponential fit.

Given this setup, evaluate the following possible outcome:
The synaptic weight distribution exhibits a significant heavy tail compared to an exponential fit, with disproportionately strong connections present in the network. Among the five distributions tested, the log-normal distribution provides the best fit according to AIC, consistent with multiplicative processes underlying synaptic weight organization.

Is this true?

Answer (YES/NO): YES